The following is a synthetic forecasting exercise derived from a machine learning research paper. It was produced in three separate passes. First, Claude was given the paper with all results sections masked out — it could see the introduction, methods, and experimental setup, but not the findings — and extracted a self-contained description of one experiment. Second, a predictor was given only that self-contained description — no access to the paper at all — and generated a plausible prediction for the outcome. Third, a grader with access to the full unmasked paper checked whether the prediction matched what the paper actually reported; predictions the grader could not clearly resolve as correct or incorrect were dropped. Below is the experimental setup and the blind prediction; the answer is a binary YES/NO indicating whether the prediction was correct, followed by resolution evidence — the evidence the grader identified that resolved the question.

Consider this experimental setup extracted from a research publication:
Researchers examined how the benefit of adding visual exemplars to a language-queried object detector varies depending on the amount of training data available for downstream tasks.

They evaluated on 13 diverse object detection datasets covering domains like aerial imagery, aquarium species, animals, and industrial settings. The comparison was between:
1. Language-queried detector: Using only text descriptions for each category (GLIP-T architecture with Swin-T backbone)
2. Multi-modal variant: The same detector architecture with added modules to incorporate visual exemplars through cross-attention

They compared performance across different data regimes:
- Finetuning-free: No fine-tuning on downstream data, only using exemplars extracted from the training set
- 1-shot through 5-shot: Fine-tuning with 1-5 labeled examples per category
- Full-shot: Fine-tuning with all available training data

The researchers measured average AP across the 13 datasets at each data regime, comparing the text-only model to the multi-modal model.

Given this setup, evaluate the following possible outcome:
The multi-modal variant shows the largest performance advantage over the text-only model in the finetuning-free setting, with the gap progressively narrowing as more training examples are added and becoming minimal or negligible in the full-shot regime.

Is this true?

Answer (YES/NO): NO